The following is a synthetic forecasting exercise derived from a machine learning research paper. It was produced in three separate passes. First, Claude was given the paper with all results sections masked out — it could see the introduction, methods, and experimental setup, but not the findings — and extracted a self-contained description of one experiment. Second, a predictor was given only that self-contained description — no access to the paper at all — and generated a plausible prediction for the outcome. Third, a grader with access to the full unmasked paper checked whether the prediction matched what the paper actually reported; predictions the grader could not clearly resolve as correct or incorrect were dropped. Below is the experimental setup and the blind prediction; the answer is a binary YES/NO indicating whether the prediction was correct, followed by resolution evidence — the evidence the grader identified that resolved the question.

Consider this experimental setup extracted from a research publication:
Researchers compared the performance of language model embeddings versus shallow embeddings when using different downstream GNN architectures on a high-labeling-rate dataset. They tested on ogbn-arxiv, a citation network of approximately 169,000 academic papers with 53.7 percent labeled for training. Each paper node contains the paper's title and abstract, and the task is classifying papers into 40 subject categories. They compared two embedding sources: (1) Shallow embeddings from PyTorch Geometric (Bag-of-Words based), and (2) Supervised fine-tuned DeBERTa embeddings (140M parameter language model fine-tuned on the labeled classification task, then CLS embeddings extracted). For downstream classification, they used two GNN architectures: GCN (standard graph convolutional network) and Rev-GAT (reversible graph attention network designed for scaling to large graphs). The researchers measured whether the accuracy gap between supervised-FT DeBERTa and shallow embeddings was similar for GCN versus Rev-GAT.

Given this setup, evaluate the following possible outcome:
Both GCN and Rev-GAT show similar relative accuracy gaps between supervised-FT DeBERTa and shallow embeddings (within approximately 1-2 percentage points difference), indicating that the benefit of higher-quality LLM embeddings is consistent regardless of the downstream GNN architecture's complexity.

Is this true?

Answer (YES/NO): NO